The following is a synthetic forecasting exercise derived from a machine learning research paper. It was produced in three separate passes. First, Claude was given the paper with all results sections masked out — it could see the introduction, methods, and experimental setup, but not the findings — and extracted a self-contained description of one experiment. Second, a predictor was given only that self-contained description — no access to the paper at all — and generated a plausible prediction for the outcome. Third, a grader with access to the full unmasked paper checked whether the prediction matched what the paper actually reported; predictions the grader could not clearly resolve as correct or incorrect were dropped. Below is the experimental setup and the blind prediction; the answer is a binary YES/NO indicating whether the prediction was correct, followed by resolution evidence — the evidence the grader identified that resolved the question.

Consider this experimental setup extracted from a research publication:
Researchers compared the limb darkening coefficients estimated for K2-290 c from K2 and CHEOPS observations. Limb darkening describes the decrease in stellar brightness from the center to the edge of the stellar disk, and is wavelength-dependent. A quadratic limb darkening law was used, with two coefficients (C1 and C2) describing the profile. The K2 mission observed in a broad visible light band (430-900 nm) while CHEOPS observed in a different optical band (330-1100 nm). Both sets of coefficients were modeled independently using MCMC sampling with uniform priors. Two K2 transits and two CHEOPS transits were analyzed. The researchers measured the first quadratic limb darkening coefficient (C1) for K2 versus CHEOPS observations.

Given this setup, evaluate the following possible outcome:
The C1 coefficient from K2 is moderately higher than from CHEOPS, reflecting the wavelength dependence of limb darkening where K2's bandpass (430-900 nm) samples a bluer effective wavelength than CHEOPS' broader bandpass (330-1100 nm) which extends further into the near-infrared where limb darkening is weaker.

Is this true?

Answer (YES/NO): NO